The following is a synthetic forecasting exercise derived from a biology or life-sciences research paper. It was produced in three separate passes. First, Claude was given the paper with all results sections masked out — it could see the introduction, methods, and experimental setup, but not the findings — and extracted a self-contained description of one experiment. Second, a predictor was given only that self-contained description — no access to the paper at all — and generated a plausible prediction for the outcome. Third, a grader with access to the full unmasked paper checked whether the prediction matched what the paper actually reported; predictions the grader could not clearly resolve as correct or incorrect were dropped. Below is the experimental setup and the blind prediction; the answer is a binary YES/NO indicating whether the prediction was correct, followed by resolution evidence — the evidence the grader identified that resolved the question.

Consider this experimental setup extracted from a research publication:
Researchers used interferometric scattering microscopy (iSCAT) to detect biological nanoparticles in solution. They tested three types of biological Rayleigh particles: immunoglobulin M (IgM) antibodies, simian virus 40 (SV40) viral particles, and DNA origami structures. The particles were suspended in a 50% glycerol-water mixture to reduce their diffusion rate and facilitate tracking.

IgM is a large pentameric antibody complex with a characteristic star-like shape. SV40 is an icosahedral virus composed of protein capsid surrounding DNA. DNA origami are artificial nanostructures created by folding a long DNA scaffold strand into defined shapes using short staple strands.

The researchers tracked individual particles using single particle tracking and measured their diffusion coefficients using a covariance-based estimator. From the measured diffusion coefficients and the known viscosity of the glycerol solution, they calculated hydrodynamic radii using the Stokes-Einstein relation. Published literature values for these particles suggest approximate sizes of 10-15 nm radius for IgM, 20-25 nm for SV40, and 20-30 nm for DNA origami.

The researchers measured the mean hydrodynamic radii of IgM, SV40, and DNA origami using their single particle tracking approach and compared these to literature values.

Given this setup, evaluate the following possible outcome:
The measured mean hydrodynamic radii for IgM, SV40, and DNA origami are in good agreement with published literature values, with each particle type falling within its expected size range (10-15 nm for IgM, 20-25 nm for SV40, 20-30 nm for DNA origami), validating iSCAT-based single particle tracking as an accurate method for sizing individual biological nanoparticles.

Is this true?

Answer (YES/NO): YES